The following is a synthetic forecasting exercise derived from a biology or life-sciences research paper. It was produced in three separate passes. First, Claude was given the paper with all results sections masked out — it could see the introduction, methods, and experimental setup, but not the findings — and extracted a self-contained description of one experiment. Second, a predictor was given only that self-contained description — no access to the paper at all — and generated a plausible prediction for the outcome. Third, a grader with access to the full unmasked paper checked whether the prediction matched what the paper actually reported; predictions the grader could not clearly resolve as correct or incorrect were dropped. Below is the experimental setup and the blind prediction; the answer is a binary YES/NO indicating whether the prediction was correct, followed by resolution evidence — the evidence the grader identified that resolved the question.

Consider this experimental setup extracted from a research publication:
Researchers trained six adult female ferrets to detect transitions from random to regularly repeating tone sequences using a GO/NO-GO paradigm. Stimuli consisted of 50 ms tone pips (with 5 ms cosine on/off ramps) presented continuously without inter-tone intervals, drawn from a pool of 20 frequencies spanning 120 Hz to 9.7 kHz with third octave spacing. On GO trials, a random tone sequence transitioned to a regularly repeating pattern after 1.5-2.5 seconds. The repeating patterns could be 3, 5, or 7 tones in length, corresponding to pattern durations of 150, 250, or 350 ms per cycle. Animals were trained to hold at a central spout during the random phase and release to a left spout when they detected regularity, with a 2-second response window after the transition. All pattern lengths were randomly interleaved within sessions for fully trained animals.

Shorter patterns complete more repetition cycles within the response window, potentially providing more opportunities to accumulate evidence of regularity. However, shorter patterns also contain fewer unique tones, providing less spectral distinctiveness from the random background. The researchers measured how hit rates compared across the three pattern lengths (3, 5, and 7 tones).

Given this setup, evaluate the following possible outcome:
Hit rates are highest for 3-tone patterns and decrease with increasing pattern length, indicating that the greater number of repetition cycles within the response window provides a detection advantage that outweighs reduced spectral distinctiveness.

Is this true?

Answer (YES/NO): YES